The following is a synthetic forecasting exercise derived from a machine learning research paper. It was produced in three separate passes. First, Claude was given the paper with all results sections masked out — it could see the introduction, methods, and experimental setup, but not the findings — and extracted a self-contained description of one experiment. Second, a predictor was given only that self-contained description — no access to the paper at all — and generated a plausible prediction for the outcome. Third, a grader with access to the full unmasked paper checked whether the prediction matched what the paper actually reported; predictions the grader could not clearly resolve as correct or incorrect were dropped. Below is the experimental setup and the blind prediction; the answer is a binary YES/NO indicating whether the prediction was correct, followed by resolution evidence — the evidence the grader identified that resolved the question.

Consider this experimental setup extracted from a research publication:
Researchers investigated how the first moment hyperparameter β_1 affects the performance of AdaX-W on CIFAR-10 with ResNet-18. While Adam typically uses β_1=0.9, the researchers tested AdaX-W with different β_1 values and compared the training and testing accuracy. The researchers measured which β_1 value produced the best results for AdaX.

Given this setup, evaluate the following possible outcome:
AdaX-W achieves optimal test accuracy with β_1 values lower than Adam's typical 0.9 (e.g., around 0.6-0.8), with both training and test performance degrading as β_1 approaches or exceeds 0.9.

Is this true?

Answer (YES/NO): NO